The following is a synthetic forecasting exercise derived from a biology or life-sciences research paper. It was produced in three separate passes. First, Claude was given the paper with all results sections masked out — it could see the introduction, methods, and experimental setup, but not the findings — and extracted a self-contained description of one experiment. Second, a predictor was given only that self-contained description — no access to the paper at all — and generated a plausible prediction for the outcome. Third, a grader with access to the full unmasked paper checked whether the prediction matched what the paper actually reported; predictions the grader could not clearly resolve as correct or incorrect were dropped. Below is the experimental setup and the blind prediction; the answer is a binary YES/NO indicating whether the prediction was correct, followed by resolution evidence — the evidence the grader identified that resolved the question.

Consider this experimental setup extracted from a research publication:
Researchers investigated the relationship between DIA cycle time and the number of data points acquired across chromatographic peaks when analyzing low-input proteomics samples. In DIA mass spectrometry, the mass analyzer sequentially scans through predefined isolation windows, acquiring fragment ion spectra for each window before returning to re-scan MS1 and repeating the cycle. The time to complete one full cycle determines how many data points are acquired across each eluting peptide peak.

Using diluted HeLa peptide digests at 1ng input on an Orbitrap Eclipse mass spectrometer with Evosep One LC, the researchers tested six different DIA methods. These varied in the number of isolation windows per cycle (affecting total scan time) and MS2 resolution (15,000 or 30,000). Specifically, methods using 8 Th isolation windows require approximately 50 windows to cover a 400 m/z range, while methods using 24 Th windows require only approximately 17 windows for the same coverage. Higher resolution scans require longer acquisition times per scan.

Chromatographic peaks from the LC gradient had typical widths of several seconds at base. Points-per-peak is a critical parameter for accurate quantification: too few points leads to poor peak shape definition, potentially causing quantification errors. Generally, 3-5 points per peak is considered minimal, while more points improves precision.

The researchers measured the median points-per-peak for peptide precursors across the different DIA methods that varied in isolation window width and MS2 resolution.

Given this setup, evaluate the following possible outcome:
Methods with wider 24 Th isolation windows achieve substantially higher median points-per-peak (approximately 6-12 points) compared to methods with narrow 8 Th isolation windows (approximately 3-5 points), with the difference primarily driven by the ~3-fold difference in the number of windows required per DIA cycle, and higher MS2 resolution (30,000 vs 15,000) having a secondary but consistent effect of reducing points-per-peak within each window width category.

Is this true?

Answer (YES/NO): NO